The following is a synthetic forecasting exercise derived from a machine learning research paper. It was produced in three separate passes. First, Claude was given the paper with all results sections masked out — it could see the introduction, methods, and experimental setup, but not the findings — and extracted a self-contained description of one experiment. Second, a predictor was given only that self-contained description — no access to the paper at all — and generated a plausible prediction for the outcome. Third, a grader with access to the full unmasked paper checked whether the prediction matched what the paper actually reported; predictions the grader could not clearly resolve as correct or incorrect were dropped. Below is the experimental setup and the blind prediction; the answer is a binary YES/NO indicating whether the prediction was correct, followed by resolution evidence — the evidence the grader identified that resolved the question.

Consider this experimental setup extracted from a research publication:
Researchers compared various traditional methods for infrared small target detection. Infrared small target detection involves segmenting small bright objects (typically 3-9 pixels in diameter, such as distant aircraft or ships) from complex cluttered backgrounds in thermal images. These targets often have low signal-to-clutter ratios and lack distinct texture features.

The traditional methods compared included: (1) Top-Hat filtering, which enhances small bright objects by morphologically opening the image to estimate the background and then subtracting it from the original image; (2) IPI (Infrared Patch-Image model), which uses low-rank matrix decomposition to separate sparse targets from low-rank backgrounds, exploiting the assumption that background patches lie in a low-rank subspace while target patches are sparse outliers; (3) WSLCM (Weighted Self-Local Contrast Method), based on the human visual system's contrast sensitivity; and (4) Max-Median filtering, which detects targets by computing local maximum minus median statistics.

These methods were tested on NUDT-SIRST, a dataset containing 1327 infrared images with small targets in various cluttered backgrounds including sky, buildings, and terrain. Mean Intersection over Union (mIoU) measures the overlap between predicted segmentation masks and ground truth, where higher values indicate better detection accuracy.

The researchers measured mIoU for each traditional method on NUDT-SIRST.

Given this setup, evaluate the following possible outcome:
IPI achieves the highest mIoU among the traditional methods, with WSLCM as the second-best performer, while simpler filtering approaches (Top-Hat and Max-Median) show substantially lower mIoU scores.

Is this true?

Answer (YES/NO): NO